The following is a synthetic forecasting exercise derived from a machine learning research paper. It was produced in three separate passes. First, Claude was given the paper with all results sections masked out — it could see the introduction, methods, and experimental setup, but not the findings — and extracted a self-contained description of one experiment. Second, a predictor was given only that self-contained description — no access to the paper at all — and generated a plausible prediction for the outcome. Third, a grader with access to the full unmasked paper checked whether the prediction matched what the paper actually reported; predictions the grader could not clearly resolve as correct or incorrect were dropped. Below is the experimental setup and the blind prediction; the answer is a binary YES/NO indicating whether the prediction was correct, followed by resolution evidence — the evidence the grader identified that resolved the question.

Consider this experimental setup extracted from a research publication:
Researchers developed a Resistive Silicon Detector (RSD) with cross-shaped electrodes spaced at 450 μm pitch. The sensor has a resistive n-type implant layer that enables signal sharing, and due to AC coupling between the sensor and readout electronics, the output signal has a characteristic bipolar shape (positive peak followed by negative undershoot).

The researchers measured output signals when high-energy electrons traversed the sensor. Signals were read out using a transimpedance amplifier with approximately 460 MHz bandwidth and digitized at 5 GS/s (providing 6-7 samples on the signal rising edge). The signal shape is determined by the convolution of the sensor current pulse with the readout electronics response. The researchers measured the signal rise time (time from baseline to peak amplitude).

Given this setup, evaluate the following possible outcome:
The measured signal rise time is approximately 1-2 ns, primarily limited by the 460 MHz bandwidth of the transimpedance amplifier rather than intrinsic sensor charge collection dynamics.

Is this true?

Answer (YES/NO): YES